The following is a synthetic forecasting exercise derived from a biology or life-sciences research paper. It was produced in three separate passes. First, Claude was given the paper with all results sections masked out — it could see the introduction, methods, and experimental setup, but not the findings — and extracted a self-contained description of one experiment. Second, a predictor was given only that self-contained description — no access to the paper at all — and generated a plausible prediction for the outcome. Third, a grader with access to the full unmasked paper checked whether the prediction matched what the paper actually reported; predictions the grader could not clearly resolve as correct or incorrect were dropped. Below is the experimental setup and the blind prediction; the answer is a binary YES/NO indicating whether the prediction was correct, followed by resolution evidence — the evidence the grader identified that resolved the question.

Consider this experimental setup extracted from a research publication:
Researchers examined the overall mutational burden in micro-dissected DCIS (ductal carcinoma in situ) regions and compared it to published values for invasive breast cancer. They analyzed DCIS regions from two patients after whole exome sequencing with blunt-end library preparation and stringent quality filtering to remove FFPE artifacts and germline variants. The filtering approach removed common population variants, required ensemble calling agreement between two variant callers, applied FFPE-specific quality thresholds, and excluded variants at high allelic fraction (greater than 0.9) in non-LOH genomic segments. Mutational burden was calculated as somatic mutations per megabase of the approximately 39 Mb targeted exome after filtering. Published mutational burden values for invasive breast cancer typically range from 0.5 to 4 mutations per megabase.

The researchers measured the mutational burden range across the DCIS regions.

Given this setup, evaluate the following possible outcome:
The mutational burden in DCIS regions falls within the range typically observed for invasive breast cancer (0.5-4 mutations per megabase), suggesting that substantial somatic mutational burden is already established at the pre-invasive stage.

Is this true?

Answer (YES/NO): YES